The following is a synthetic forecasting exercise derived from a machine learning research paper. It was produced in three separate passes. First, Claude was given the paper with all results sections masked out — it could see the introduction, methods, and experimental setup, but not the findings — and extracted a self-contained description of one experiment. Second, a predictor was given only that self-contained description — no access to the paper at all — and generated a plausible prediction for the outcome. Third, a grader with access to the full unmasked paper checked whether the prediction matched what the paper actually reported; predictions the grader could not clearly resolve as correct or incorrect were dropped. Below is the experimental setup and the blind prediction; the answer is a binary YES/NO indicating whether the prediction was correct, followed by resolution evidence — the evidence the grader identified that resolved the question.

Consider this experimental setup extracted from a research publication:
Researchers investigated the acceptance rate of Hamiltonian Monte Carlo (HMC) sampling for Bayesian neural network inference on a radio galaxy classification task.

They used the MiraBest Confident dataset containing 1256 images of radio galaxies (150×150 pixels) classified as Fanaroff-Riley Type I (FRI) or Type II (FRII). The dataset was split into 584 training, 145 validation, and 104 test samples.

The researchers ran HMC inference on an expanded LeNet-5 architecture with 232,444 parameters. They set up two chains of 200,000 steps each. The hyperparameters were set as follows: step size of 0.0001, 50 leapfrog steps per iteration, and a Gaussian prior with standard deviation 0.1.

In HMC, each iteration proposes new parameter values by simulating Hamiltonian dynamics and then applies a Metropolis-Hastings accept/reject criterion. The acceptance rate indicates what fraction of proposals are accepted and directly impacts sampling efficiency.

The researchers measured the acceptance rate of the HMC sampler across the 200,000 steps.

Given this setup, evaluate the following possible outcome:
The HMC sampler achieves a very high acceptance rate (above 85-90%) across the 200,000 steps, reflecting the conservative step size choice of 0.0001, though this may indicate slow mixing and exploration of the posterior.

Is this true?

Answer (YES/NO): YES